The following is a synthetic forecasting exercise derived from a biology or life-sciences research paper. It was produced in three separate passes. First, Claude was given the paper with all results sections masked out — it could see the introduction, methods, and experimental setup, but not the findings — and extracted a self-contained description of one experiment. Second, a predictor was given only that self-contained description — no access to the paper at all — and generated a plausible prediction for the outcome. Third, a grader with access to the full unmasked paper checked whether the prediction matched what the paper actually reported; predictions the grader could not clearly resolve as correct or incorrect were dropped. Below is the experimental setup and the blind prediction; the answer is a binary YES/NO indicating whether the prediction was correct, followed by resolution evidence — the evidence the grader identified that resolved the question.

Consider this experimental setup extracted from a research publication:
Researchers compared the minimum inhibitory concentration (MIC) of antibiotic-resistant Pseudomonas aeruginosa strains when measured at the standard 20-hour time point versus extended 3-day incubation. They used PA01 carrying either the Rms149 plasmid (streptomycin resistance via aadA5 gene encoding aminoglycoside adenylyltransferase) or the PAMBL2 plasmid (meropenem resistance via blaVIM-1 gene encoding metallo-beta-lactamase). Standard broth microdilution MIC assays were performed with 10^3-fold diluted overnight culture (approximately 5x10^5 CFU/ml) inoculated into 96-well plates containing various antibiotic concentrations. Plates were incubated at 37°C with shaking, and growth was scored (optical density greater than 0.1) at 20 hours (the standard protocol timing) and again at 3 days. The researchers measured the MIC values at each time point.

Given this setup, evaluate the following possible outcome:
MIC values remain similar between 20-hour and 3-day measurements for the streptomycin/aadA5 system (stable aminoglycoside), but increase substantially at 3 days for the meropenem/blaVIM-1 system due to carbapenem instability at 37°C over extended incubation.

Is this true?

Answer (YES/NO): NO